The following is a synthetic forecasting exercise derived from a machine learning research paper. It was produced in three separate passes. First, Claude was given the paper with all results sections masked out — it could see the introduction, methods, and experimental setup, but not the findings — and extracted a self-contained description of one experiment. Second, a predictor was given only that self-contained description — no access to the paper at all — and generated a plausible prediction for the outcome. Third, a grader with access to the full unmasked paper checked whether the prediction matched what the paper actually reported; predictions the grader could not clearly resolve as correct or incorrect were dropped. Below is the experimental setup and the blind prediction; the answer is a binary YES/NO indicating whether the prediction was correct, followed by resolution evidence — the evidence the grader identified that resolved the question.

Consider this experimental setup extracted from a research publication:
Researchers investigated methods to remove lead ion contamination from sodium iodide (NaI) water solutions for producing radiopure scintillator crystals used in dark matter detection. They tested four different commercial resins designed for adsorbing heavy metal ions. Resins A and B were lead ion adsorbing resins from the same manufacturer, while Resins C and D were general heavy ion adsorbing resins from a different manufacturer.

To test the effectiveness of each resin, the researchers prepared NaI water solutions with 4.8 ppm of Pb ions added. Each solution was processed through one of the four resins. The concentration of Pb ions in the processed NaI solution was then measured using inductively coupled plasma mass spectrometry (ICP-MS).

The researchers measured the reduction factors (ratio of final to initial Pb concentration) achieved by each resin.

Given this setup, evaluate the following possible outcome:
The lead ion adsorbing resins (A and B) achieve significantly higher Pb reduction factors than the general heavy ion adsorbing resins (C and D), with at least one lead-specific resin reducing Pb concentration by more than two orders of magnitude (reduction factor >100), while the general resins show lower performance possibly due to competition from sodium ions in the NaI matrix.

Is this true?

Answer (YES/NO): NO